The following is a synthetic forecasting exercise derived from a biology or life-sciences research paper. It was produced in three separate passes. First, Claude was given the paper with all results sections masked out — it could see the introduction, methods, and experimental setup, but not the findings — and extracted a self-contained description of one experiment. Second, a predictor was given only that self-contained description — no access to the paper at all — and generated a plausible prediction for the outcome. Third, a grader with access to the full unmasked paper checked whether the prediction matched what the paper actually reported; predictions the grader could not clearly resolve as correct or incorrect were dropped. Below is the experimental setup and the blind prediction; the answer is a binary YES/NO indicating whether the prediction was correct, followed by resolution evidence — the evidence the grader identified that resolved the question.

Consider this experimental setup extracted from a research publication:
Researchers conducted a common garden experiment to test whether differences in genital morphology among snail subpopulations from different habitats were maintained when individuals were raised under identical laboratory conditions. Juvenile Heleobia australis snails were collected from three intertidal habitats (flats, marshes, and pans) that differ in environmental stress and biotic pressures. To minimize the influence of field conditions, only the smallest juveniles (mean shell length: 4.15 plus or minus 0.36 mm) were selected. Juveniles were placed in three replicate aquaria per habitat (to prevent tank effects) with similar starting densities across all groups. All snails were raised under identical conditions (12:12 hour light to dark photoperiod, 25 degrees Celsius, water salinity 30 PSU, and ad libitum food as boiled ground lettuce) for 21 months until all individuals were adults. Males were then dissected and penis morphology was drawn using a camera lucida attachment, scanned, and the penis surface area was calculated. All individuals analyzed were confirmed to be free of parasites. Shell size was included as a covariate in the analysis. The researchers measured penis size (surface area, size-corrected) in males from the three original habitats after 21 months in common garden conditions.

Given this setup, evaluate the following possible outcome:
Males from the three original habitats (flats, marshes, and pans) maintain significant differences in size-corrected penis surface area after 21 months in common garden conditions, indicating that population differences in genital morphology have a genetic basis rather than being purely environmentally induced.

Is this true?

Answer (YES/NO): YES